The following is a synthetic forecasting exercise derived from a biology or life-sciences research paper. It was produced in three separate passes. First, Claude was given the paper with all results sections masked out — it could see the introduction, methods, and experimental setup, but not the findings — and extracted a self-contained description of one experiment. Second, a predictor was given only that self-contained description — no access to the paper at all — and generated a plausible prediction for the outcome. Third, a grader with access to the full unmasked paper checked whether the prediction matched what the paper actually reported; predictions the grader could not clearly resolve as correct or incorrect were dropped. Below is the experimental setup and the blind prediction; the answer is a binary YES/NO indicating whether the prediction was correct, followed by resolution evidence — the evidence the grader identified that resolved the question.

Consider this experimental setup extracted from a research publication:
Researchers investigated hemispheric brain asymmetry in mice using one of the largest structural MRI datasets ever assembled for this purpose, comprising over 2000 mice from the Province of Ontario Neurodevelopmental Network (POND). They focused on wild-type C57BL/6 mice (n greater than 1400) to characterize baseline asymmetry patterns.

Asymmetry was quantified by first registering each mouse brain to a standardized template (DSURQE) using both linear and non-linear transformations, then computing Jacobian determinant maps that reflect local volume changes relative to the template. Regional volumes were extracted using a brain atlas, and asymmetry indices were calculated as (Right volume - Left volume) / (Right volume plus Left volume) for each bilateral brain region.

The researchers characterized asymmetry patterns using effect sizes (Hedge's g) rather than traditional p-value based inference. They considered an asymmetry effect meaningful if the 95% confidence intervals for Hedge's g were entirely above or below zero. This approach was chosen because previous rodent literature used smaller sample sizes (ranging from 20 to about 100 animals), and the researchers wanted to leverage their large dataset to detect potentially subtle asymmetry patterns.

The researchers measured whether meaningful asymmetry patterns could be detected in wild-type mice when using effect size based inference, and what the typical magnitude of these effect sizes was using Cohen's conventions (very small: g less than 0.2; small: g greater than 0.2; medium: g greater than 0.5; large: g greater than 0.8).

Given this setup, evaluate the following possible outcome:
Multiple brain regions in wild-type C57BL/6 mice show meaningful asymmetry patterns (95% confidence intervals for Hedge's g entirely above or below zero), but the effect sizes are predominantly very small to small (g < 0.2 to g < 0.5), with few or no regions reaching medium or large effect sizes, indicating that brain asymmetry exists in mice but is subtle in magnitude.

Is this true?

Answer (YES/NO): YES